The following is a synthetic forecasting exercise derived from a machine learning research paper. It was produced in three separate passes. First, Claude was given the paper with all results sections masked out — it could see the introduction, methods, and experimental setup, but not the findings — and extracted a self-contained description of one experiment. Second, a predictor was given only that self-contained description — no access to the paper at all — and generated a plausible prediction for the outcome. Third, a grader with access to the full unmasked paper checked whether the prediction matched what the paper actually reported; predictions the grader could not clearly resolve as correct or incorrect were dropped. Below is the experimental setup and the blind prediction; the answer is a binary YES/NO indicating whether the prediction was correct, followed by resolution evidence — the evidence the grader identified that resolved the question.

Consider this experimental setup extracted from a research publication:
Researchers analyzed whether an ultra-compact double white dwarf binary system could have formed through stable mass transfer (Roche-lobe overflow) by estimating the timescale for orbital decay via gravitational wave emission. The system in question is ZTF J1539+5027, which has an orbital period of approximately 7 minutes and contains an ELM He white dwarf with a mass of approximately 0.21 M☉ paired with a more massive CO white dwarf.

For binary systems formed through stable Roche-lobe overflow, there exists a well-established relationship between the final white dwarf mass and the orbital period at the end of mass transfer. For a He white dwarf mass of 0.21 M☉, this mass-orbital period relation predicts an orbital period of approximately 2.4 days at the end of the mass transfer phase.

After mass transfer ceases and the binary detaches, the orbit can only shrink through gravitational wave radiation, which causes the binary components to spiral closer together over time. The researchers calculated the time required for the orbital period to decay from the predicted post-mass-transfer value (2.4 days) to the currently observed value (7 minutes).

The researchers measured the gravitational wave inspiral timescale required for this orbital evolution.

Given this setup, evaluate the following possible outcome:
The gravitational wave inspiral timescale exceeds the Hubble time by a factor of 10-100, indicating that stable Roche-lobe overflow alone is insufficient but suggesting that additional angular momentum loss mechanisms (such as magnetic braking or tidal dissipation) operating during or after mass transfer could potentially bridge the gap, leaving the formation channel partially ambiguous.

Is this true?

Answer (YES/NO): NO